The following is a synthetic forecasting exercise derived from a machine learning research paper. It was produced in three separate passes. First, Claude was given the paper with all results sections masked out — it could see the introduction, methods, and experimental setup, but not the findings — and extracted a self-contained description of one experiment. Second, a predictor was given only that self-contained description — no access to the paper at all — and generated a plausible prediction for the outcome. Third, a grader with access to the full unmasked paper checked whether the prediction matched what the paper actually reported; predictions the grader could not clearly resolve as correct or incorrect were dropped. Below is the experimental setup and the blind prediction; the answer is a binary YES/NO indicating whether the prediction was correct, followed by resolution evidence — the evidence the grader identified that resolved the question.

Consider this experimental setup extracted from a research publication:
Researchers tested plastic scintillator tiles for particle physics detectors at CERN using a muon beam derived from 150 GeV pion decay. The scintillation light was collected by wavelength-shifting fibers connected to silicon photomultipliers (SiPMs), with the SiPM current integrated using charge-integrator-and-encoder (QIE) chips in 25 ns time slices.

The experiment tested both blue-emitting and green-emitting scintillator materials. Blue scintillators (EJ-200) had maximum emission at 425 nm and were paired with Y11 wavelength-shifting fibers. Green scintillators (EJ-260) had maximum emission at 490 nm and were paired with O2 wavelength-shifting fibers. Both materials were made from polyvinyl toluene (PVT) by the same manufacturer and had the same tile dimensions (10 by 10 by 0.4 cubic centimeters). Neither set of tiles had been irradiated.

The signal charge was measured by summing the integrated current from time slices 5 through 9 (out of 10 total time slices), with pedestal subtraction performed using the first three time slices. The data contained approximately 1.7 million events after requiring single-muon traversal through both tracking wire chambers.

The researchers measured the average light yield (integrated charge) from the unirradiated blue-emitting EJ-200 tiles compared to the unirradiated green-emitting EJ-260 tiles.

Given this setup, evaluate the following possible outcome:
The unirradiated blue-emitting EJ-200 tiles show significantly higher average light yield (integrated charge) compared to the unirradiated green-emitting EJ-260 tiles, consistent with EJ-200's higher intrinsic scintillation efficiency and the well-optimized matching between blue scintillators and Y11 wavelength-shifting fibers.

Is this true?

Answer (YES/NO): YES